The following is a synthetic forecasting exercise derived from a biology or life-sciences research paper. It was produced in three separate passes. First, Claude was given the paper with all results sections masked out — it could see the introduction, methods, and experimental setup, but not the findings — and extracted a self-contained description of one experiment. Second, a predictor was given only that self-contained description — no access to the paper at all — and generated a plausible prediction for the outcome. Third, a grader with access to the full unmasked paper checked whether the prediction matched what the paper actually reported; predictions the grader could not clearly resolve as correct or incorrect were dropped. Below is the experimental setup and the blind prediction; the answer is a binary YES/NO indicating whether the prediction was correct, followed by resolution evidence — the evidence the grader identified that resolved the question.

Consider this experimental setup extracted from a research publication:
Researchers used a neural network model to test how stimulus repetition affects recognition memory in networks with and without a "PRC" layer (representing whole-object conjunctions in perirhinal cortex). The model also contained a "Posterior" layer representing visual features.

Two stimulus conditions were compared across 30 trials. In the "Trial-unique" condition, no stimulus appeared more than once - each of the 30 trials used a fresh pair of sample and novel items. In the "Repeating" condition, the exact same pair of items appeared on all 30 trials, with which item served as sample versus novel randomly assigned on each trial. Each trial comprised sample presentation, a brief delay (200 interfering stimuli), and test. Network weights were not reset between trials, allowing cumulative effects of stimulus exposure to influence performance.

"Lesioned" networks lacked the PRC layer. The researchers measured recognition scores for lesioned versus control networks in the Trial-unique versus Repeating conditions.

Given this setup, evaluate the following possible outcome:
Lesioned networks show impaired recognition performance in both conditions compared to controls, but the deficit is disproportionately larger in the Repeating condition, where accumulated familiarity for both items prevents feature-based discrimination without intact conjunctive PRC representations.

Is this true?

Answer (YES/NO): NO